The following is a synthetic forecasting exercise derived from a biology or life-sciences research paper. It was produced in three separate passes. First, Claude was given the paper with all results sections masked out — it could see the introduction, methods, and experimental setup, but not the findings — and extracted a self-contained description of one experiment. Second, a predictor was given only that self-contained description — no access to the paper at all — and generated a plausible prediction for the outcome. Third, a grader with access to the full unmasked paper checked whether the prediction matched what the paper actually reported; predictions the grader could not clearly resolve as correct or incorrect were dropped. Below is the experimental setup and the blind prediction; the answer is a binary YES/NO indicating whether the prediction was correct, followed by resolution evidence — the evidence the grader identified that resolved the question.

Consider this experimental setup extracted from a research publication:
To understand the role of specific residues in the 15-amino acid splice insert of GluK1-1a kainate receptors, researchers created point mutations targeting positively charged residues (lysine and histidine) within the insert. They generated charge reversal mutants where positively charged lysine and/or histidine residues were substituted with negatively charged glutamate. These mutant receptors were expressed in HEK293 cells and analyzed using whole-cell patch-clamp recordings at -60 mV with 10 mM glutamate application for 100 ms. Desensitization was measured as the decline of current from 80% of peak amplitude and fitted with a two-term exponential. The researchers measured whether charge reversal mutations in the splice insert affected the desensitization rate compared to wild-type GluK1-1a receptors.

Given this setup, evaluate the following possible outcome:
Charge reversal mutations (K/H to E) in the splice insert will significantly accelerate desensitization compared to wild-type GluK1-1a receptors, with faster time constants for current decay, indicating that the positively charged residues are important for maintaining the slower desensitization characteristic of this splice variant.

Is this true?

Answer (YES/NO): NO